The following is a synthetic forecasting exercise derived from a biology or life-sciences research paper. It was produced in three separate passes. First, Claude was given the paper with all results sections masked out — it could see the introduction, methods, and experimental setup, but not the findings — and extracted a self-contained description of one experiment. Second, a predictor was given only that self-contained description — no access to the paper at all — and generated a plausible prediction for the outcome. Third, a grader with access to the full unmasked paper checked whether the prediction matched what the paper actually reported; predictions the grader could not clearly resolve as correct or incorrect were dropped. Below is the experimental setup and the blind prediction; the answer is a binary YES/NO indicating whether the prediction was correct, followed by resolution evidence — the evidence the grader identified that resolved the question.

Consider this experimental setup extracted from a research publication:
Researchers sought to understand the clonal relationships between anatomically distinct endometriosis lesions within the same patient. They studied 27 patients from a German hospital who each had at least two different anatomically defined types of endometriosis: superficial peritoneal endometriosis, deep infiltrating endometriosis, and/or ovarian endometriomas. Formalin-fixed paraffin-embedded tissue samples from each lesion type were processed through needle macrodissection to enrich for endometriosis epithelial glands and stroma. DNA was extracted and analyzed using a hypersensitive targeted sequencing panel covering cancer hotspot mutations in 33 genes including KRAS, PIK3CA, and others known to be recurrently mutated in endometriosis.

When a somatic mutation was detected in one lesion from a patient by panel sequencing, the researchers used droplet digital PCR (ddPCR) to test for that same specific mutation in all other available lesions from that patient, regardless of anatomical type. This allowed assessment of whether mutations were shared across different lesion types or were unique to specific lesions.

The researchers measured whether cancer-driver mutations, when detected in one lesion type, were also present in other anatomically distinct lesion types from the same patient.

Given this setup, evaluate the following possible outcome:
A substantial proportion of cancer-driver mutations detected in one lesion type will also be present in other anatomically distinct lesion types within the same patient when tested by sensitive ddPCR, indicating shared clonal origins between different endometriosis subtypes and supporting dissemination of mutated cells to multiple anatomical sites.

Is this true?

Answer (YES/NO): YES